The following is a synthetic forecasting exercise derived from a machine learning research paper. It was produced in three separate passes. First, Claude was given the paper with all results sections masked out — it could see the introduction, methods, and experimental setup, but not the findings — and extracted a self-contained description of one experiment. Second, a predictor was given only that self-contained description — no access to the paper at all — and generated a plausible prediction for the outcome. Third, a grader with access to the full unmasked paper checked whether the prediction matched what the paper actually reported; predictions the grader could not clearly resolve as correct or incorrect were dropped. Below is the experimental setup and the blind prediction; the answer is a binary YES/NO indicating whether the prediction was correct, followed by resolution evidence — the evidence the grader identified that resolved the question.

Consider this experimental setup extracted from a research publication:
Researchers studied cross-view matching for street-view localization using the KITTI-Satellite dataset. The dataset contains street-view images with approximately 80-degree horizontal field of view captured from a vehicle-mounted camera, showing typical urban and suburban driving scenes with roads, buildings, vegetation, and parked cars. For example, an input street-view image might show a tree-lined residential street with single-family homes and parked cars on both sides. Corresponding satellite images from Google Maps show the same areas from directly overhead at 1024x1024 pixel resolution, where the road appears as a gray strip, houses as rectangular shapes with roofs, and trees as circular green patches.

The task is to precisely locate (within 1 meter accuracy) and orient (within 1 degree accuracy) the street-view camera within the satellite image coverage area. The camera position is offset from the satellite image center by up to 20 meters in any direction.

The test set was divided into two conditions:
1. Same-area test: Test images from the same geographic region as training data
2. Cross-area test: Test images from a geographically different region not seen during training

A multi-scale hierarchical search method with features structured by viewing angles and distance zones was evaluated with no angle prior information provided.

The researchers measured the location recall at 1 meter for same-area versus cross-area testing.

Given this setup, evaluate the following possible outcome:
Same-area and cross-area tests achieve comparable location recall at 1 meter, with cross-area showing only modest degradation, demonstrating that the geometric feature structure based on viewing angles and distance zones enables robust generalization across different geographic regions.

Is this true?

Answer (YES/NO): NO